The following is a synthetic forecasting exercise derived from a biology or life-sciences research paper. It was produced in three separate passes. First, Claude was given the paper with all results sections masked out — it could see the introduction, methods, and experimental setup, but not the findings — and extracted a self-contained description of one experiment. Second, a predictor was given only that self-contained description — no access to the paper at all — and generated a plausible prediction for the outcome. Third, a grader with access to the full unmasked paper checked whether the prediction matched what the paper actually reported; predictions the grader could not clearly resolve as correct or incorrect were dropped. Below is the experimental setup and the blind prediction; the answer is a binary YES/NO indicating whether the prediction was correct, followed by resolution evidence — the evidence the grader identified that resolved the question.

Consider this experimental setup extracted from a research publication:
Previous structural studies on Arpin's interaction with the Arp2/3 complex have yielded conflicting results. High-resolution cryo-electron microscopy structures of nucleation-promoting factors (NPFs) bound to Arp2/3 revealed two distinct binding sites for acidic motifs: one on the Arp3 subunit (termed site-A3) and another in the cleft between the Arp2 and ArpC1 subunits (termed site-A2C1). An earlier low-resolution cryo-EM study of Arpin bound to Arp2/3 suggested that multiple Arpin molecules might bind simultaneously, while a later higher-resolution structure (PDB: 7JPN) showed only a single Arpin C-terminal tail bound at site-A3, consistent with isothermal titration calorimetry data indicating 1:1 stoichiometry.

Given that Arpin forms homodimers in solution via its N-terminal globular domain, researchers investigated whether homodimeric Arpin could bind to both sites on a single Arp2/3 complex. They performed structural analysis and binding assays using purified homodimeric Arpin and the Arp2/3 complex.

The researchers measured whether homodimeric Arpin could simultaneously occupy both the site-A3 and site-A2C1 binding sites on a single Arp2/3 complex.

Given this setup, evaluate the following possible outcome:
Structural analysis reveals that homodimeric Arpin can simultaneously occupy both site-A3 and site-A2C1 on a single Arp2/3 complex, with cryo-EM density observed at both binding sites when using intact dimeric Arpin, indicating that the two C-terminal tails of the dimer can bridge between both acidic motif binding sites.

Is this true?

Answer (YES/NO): NO